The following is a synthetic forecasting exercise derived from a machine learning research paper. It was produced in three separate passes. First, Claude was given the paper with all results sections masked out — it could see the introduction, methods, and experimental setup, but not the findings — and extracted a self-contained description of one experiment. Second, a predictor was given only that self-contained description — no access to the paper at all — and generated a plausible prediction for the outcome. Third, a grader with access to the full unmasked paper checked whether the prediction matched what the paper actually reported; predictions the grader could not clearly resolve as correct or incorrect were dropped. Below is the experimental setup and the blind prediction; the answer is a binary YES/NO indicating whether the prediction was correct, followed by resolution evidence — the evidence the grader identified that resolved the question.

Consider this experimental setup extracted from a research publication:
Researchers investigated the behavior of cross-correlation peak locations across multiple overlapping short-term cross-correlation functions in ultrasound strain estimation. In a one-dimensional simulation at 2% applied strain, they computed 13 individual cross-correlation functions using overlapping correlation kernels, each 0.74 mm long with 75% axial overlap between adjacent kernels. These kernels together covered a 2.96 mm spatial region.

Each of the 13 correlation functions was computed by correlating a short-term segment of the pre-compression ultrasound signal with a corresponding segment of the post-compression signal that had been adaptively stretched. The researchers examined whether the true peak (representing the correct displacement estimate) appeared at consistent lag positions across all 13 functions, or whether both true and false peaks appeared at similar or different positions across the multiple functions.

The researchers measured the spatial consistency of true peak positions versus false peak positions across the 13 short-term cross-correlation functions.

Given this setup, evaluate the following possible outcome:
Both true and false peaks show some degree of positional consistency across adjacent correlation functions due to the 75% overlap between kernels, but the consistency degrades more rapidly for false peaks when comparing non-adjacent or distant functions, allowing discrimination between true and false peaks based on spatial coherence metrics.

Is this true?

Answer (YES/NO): NO